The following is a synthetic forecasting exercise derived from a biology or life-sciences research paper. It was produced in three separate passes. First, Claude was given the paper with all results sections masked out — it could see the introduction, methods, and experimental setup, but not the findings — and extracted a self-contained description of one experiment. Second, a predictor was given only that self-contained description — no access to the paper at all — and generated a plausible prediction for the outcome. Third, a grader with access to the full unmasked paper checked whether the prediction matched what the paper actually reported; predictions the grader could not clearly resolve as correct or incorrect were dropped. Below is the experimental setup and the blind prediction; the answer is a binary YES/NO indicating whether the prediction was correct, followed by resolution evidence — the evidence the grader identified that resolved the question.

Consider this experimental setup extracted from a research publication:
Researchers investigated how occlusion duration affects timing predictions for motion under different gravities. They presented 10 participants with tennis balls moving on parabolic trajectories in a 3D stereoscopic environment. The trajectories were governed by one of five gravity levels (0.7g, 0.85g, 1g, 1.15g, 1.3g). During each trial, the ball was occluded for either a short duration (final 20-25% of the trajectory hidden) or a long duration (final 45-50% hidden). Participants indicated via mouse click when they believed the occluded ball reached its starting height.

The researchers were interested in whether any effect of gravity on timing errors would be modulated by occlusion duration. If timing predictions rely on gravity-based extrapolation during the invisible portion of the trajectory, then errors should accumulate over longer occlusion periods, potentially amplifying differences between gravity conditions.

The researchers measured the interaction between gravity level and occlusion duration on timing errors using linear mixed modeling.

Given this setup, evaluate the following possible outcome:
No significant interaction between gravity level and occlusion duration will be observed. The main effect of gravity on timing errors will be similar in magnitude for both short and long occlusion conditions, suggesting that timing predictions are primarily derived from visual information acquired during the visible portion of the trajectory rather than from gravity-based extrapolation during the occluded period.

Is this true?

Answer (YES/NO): NO